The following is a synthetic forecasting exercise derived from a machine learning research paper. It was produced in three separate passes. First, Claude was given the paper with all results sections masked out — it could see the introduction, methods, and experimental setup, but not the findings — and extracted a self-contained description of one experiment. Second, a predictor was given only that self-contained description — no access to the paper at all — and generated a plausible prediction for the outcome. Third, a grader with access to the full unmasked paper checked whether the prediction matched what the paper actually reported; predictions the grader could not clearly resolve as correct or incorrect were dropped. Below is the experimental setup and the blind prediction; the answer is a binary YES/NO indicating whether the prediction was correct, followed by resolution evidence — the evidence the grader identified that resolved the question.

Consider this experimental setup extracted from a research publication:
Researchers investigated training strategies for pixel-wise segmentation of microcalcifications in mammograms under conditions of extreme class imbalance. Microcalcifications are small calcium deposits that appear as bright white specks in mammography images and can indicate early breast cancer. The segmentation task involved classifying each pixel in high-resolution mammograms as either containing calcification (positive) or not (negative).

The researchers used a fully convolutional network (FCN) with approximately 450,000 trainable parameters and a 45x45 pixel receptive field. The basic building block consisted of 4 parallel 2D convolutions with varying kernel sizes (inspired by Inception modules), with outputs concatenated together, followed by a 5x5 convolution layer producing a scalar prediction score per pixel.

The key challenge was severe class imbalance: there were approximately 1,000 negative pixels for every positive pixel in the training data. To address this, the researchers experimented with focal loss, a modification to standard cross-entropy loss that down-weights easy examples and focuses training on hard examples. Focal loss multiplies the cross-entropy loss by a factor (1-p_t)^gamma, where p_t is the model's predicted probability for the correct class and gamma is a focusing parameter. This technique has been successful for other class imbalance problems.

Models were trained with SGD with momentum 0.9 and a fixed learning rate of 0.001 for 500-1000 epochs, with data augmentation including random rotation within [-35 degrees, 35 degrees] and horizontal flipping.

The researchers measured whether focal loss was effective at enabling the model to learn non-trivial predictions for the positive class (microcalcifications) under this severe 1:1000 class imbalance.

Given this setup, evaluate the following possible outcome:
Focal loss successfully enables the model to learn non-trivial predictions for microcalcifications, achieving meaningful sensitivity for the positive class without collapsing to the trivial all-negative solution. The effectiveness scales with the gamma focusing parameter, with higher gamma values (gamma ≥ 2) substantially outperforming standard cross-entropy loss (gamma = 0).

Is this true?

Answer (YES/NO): NO